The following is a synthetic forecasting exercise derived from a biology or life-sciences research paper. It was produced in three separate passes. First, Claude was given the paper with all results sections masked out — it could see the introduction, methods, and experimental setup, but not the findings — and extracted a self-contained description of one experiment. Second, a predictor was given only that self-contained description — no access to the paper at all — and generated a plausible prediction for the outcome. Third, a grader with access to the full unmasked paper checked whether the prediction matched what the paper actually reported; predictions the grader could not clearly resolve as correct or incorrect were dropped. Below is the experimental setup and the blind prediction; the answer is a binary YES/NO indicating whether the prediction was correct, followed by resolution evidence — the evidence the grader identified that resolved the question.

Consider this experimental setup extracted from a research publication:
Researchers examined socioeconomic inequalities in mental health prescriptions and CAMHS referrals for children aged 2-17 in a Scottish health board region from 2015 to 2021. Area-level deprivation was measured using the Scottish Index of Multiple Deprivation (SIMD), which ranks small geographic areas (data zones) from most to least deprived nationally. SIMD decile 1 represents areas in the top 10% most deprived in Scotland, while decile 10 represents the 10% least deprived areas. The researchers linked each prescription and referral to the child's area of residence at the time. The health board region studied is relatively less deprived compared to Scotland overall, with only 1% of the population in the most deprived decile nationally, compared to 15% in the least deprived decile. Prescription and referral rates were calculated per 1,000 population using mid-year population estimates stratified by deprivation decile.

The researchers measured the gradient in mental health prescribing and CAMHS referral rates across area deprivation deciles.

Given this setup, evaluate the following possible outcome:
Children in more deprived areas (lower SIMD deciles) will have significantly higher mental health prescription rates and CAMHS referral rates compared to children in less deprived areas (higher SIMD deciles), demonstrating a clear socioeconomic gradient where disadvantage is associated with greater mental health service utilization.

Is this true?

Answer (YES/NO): YES